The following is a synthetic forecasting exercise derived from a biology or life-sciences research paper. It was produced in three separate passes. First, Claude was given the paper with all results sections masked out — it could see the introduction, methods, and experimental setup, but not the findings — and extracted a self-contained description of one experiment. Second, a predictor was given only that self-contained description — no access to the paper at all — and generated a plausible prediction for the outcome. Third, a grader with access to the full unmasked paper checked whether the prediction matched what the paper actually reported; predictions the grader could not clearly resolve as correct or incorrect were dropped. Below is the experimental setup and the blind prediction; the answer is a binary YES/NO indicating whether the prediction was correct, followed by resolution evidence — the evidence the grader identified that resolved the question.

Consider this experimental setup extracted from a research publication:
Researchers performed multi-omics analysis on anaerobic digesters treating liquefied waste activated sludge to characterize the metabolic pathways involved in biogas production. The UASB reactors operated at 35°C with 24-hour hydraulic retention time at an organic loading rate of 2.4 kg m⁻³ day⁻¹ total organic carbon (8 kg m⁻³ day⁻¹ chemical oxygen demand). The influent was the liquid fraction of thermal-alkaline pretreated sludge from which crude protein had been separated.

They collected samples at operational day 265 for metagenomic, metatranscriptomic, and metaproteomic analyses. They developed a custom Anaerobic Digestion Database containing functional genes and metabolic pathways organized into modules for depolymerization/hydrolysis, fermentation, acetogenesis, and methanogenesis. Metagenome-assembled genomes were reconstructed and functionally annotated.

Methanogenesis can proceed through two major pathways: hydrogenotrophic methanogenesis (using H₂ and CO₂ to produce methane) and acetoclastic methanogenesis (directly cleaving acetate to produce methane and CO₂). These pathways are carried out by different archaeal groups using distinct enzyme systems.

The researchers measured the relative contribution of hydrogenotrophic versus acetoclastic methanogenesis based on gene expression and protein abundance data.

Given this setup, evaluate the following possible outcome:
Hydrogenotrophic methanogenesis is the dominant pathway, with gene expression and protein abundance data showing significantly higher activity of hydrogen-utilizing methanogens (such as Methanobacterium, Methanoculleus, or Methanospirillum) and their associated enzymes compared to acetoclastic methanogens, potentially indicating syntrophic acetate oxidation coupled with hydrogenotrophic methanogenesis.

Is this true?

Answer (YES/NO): NO